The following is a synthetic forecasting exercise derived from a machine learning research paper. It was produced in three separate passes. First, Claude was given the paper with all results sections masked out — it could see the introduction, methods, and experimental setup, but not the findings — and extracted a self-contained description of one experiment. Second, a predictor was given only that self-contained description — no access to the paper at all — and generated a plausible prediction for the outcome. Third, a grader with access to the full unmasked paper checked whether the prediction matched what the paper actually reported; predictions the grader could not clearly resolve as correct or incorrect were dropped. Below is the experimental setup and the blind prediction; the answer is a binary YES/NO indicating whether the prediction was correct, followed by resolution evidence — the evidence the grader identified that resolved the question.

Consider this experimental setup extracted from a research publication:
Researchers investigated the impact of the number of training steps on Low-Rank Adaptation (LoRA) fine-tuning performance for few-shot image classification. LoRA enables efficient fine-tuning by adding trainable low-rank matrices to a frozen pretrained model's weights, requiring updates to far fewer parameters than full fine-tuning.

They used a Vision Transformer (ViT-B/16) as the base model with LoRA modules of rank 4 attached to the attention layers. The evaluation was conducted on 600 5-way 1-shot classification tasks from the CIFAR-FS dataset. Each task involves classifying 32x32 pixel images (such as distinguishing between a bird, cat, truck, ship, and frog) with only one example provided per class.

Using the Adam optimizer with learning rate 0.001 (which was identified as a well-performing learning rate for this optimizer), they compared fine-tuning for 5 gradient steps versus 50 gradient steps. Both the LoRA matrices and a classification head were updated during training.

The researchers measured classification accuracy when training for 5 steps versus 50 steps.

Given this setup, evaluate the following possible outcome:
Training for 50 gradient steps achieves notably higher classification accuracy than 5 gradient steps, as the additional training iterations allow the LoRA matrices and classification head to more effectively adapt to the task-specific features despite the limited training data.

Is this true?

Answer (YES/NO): YES